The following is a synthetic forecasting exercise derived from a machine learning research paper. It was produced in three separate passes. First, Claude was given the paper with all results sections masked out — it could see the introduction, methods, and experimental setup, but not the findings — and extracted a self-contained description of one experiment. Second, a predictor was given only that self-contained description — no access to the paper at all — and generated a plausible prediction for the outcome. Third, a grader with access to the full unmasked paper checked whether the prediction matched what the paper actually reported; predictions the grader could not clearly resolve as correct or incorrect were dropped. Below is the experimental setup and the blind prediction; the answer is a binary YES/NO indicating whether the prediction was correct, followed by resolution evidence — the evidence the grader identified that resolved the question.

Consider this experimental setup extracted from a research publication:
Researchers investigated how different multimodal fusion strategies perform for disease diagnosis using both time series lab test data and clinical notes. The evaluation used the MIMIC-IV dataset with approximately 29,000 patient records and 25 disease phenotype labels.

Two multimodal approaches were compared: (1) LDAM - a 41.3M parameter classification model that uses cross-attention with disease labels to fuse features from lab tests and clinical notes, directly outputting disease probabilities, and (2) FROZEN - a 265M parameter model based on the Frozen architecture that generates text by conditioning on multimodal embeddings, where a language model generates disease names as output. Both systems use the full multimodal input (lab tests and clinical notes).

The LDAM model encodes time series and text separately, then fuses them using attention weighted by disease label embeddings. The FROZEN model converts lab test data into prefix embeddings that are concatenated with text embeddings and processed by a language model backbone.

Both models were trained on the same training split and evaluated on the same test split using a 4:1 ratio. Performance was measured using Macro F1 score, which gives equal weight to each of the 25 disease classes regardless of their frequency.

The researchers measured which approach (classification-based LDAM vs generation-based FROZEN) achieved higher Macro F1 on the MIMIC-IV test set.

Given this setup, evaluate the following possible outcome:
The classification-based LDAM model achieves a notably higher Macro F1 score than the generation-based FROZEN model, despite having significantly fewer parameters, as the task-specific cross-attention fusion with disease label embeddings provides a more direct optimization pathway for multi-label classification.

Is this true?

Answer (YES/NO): NO